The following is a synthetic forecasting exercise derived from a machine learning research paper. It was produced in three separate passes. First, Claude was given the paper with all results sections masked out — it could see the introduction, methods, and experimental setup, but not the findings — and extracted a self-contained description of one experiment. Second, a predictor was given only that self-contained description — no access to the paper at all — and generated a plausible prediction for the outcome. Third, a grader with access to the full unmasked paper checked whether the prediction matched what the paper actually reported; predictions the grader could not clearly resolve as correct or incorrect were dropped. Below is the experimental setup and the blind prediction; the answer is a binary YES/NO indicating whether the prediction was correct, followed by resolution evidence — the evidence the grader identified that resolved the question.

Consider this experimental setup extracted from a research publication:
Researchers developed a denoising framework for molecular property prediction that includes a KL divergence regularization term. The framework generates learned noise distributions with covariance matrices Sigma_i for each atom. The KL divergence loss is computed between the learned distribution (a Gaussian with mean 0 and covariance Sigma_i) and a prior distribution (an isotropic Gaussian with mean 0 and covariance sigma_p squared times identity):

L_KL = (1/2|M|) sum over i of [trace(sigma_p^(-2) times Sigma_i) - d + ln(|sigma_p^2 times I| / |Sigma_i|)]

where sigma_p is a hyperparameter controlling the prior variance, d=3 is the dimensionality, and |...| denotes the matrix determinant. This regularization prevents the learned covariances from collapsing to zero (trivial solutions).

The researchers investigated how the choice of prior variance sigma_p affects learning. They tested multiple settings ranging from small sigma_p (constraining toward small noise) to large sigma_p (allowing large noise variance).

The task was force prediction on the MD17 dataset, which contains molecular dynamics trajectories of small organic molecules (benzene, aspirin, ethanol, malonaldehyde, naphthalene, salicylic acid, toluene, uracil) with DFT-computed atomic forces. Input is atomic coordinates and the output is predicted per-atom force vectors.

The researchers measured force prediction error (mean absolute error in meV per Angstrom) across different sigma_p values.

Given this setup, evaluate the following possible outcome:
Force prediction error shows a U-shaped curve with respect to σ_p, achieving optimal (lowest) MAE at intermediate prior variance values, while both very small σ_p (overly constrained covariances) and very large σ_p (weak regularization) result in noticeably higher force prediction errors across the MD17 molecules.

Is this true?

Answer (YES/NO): NO